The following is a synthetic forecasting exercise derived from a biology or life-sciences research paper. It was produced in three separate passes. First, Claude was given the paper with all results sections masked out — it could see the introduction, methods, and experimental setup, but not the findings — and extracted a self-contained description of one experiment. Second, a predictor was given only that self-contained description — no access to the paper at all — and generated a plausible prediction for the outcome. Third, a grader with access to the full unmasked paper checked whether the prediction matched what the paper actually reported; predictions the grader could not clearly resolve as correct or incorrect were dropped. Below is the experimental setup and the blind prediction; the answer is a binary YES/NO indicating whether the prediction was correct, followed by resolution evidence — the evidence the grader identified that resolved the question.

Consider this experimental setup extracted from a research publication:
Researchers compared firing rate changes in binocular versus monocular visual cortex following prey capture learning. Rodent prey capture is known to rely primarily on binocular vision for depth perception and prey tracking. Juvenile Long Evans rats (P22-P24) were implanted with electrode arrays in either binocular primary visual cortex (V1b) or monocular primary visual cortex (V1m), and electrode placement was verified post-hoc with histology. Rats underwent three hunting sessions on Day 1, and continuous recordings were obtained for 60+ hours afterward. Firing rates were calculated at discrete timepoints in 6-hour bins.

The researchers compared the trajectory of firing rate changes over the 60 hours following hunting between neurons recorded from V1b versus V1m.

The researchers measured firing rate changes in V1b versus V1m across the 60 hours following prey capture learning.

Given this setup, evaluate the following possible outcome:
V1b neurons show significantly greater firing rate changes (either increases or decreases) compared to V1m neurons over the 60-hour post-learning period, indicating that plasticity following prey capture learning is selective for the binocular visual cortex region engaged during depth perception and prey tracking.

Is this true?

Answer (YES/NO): YES